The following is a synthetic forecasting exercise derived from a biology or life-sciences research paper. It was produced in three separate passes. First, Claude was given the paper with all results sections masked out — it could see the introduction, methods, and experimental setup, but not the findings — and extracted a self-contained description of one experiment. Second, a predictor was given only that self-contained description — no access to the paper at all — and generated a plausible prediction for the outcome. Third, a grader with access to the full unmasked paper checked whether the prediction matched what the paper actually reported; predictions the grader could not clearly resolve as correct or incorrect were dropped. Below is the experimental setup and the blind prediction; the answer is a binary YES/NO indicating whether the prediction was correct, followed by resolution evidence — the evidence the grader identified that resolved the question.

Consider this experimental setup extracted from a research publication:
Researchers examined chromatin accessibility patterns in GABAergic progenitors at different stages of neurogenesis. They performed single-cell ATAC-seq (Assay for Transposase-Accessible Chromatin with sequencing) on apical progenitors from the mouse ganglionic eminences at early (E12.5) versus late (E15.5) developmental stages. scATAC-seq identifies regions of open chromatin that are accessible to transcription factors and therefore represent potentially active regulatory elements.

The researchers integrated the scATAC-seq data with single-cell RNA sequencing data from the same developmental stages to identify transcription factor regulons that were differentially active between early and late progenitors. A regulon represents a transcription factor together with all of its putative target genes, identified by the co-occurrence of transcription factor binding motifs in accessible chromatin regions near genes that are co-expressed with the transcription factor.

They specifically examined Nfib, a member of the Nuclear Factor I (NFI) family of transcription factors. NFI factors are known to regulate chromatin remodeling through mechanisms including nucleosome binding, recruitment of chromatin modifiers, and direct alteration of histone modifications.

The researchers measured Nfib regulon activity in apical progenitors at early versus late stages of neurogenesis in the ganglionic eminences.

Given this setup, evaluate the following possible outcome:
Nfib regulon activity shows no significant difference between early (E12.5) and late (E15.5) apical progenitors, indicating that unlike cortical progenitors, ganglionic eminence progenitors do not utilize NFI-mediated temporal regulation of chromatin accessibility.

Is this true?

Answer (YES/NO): NO